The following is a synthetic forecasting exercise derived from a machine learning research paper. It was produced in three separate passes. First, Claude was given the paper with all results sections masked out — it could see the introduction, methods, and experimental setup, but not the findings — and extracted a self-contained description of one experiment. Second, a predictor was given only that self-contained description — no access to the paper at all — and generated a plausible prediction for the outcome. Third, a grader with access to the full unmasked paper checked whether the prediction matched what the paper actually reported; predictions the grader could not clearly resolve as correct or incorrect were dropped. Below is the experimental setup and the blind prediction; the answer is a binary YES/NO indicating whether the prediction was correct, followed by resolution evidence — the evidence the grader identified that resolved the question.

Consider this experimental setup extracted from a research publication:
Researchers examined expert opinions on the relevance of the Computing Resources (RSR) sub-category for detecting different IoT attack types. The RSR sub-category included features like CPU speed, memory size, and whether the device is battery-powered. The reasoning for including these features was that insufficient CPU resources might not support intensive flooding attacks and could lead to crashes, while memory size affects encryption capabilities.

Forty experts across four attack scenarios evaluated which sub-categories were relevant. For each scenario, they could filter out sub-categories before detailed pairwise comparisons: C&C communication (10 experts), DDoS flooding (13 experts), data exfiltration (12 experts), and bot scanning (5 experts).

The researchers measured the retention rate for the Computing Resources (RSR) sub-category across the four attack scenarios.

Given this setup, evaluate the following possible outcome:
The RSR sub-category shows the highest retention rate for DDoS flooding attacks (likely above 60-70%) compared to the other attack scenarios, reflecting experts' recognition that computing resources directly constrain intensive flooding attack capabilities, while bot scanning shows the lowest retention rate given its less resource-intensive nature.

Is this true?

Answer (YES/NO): NO